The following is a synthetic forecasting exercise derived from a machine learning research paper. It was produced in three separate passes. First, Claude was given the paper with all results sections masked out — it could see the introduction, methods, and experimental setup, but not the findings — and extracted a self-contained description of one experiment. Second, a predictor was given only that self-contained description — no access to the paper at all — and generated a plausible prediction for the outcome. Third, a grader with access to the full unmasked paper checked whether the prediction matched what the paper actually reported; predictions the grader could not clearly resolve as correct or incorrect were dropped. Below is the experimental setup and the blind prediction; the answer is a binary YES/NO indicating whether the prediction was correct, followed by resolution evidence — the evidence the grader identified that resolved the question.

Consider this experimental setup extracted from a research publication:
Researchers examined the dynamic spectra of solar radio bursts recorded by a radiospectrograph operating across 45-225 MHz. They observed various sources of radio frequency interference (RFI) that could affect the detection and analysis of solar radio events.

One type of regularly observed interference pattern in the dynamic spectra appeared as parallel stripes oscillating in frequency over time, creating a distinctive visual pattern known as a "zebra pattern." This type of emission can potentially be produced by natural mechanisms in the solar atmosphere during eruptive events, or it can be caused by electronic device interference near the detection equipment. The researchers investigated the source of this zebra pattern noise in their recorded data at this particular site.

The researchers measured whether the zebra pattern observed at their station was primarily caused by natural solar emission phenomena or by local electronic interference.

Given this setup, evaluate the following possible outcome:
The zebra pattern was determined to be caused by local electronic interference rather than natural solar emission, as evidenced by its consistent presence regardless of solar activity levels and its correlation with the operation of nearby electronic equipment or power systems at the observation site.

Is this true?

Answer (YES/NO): NO